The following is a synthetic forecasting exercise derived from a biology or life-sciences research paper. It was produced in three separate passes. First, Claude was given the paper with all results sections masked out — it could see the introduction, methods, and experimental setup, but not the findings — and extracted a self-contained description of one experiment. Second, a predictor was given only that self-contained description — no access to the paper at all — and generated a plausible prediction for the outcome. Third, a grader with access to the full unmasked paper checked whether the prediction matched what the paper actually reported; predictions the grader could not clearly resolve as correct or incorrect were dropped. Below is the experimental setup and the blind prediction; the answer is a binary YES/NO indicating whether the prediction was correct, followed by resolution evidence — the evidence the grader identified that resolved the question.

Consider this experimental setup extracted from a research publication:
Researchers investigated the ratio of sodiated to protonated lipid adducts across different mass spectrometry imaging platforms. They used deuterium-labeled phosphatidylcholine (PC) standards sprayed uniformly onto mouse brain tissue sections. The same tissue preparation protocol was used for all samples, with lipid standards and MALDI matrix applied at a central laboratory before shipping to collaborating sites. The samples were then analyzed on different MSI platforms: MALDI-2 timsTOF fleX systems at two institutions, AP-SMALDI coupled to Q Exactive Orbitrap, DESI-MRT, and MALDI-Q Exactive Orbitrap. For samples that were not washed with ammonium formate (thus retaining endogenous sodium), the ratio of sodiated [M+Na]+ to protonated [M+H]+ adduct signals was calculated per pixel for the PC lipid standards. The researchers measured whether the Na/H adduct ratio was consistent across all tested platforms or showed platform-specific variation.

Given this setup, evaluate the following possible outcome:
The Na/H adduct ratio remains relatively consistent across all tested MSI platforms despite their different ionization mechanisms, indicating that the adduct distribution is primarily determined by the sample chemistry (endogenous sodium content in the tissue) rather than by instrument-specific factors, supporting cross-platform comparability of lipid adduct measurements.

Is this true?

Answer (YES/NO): NO